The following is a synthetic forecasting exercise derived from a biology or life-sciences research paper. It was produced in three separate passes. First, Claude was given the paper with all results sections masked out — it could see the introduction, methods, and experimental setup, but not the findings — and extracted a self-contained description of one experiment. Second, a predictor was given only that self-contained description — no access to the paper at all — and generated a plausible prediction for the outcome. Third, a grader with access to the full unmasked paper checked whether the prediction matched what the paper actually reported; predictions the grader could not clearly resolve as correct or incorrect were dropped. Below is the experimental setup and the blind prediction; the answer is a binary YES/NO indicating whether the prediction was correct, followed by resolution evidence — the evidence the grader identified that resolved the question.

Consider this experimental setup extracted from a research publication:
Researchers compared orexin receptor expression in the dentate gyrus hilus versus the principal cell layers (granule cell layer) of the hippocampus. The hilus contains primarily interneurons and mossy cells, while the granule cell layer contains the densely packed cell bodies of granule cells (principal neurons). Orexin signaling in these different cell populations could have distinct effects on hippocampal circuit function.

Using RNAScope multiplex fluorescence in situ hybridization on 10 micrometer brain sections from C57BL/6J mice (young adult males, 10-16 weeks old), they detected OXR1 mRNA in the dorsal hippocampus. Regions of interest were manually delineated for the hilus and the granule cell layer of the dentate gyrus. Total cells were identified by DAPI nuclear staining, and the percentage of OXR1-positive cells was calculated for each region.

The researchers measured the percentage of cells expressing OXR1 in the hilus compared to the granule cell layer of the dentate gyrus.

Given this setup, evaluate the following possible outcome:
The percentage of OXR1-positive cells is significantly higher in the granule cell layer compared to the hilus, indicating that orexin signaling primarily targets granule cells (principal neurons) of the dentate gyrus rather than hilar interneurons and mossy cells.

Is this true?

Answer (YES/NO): NO